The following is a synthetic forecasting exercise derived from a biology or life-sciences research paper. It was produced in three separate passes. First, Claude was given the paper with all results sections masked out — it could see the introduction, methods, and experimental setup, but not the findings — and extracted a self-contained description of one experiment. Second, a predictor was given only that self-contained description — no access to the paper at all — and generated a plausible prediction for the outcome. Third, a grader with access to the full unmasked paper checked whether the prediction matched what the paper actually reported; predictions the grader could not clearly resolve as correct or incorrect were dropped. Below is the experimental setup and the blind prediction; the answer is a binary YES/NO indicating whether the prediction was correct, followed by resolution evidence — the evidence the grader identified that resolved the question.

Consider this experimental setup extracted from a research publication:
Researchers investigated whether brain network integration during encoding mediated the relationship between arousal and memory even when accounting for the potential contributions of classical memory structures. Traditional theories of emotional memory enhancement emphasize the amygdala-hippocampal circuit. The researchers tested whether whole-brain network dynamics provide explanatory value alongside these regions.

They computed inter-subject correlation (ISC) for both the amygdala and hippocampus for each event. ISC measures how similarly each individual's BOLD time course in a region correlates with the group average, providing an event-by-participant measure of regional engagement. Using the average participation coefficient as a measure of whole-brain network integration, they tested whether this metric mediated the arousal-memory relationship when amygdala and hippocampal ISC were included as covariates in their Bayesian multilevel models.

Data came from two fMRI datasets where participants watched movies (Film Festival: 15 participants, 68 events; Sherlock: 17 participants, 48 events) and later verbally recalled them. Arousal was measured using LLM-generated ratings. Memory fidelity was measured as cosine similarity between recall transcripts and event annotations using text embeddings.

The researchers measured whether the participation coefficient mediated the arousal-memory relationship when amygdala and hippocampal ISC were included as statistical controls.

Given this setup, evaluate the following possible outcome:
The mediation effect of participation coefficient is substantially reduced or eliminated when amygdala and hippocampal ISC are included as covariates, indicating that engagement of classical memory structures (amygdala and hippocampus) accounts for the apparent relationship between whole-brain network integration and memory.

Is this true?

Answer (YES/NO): NO